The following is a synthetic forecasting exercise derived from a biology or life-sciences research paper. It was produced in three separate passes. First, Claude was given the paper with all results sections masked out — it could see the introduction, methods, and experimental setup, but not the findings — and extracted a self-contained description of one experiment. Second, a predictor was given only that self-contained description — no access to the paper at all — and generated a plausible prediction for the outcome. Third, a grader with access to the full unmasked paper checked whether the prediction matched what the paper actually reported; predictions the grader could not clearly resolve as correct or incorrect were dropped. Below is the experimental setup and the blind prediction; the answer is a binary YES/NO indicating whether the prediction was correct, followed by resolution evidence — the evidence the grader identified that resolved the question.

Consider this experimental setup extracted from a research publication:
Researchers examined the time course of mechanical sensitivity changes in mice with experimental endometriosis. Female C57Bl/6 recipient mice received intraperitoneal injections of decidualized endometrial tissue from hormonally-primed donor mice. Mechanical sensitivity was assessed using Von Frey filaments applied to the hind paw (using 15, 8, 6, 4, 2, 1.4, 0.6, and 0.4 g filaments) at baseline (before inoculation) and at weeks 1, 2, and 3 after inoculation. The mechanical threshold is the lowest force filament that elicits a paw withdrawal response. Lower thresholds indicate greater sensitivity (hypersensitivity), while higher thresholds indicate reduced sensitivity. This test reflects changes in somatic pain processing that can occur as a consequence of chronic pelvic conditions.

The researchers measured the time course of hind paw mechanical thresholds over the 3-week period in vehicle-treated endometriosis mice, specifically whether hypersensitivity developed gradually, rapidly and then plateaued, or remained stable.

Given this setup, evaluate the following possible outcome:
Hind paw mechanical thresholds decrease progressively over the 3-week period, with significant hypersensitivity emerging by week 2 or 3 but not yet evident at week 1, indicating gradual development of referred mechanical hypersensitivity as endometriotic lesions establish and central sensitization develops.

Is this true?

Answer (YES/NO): NO